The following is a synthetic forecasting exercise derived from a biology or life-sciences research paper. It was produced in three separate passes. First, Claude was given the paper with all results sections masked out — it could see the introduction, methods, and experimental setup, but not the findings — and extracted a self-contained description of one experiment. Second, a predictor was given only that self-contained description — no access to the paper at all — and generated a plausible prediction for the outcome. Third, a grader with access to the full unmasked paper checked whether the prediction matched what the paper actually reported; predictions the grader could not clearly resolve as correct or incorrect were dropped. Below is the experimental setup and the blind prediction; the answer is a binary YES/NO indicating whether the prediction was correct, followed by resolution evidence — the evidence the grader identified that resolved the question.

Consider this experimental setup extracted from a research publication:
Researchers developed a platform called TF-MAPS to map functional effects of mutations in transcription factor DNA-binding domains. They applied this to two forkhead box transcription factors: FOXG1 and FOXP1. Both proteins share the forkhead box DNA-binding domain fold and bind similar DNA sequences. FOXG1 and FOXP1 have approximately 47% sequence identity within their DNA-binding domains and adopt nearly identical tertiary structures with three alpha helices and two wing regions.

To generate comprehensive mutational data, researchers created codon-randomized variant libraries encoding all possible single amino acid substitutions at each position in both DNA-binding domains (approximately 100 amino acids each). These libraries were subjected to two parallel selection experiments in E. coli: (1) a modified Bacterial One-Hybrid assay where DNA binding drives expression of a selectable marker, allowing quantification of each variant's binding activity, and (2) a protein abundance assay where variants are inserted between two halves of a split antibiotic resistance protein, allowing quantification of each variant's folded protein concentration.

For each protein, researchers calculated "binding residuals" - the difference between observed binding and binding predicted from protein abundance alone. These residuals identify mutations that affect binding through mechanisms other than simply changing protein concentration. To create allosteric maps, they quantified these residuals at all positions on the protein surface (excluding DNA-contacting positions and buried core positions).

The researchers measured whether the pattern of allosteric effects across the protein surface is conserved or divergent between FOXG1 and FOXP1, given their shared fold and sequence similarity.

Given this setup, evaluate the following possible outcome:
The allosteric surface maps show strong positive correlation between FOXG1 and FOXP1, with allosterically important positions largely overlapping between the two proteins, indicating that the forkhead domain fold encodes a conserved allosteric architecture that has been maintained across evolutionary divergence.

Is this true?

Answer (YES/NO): NO